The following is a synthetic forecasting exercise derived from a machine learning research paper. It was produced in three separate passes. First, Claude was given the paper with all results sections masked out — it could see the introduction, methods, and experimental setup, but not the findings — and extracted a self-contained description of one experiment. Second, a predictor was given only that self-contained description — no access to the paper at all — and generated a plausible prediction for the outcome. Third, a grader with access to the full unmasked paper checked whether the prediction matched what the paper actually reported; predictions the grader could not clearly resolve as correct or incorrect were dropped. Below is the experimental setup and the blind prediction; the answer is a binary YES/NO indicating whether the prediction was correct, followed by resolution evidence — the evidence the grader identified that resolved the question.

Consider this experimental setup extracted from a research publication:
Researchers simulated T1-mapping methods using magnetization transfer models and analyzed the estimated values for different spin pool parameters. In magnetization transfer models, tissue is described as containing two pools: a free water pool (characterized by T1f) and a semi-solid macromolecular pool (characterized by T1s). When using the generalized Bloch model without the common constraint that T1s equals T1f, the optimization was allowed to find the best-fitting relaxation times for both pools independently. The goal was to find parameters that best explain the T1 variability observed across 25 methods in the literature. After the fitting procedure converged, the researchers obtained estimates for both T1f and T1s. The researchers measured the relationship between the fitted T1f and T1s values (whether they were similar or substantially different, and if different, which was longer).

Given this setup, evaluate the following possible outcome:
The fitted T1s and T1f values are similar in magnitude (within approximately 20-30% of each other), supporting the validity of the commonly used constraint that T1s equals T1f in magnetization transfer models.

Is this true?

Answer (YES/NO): NO